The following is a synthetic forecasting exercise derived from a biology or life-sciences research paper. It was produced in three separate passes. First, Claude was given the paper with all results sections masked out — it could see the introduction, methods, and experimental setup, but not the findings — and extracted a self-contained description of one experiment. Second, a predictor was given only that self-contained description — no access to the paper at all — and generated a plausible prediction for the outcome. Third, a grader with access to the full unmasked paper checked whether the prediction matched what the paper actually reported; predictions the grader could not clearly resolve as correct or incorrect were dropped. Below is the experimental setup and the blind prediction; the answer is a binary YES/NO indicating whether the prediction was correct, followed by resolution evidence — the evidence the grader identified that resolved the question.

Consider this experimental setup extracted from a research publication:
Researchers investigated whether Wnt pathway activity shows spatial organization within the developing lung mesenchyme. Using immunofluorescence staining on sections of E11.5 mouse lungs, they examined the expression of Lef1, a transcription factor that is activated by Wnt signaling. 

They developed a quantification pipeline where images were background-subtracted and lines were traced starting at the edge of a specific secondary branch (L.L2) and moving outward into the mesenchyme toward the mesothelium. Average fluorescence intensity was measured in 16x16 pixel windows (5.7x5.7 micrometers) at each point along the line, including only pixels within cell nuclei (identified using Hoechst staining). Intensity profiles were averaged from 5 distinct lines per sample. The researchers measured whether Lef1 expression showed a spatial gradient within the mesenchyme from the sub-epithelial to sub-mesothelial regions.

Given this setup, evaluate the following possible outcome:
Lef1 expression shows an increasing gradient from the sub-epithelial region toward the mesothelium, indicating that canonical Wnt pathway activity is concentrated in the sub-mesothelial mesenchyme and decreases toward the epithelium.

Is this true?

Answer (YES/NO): NO